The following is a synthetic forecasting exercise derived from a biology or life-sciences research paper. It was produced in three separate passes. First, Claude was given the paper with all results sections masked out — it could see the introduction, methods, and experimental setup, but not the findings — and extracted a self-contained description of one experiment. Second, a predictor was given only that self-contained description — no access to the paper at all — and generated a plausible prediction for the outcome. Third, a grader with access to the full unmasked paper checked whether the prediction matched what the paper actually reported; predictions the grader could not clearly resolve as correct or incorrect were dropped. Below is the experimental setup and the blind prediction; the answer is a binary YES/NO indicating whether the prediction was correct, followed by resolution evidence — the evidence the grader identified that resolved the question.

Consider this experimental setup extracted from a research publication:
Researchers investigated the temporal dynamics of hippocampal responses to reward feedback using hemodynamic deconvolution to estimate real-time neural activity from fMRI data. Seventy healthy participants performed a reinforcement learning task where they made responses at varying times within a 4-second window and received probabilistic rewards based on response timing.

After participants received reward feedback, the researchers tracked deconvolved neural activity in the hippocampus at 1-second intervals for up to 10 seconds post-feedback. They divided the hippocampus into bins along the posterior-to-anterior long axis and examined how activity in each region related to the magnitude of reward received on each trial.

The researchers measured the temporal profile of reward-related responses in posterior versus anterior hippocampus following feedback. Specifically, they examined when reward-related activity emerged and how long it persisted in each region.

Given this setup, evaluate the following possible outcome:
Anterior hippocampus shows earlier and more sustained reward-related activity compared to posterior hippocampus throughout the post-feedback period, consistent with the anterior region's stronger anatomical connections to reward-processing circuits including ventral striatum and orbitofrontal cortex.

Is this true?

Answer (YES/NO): NO